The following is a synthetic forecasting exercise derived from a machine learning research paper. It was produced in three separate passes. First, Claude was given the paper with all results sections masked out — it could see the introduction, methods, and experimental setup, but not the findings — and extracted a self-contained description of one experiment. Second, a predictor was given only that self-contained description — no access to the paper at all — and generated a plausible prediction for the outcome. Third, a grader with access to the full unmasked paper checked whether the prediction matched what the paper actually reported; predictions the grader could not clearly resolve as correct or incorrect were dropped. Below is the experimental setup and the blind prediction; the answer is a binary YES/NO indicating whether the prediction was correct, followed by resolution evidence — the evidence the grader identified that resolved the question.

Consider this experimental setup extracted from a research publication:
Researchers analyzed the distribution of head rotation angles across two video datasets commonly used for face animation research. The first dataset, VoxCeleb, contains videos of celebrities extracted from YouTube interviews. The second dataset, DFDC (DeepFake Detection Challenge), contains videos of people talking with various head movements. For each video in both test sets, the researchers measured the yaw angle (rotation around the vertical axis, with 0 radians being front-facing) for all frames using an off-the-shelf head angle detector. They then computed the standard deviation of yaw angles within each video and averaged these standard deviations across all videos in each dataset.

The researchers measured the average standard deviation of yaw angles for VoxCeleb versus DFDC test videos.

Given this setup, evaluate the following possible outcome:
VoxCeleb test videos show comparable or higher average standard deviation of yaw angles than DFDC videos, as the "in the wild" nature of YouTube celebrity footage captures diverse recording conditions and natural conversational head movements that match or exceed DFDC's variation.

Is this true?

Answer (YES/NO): NO